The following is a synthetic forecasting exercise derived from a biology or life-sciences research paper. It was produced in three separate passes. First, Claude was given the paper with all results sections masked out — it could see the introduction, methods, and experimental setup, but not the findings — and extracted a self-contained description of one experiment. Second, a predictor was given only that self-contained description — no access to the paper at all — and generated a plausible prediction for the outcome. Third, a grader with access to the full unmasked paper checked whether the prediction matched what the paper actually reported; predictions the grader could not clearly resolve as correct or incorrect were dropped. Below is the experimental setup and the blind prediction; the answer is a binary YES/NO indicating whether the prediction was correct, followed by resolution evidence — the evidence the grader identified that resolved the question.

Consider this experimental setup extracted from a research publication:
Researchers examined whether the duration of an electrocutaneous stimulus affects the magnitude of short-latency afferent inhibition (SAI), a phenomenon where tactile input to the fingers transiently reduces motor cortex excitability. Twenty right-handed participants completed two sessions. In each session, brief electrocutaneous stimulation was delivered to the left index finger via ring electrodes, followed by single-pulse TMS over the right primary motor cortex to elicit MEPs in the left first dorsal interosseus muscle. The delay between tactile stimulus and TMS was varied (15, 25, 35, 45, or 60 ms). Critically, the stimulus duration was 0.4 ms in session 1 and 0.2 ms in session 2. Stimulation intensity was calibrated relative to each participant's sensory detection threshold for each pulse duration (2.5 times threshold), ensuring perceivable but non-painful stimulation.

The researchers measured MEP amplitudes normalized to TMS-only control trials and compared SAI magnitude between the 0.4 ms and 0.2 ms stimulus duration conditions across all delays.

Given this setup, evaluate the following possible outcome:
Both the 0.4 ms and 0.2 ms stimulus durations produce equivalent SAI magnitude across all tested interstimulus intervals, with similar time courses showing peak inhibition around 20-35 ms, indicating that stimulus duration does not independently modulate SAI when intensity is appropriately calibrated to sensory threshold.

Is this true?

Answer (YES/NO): YES